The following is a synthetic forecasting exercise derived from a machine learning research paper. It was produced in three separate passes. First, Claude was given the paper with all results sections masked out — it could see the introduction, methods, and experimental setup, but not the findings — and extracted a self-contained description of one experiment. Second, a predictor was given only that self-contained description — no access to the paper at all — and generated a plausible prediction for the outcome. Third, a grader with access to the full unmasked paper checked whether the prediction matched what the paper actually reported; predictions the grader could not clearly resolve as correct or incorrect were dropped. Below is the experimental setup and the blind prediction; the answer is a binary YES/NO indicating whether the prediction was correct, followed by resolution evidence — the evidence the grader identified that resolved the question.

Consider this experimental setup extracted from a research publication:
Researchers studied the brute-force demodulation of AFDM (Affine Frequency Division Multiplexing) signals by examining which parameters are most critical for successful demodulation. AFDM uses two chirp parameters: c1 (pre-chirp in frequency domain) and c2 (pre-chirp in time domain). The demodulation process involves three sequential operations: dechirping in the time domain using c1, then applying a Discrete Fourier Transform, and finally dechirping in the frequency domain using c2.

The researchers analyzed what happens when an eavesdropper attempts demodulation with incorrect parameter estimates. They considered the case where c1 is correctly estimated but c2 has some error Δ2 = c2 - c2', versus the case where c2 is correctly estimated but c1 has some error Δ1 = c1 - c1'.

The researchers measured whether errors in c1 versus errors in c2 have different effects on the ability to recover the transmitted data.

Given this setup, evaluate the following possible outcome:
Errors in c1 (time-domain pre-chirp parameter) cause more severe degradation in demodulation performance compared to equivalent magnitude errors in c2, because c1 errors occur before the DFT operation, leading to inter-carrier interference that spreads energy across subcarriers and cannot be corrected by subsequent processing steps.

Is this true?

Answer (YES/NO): YES